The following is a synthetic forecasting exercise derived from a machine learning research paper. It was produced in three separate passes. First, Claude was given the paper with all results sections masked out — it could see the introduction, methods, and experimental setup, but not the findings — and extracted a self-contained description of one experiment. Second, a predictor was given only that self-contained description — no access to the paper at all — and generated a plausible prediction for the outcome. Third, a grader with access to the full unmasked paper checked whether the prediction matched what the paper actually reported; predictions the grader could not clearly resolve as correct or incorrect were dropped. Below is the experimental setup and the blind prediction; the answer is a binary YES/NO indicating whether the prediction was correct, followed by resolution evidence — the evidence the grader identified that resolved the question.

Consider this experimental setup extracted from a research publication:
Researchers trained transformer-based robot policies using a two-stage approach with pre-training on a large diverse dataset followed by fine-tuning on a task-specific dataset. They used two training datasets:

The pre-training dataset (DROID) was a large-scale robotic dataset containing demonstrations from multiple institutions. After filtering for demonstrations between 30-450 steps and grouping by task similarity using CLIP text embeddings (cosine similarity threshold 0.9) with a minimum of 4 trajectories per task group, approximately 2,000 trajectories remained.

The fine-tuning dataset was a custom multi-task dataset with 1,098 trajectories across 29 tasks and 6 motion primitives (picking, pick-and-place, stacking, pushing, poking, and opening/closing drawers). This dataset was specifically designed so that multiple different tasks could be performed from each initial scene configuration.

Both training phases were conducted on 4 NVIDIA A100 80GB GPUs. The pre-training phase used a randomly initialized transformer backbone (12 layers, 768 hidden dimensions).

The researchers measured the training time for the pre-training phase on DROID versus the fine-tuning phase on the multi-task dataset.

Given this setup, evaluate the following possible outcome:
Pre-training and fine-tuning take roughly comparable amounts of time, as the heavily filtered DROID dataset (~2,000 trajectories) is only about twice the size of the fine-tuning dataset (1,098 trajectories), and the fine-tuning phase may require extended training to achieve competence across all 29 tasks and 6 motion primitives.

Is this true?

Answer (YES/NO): NO